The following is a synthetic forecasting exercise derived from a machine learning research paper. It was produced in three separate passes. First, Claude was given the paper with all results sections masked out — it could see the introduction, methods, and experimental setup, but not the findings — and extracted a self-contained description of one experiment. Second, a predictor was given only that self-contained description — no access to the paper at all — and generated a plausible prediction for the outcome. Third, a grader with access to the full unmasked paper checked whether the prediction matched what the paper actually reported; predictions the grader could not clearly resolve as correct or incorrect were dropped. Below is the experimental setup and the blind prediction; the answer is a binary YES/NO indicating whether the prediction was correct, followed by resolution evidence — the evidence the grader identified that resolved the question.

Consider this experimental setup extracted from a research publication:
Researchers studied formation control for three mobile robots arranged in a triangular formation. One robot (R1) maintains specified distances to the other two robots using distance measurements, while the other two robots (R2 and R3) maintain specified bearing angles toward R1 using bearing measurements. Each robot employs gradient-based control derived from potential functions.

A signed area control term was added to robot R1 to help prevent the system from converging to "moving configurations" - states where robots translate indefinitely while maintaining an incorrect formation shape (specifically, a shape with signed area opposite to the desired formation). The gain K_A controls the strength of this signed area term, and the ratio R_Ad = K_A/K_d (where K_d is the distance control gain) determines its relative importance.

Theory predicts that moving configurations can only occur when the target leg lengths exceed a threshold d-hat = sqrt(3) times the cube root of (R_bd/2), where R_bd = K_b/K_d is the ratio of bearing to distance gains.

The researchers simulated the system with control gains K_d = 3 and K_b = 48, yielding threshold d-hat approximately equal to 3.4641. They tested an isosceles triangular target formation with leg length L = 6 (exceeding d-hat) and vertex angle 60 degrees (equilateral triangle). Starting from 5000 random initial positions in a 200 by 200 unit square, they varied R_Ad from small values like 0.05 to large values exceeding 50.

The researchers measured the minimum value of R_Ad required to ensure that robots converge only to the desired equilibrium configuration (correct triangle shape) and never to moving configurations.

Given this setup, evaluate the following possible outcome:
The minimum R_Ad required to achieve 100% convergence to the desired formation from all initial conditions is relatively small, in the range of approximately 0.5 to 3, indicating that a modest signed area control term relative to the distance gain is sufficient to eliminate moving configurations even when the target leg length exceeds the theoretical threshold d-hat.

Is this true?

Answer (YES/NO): YES